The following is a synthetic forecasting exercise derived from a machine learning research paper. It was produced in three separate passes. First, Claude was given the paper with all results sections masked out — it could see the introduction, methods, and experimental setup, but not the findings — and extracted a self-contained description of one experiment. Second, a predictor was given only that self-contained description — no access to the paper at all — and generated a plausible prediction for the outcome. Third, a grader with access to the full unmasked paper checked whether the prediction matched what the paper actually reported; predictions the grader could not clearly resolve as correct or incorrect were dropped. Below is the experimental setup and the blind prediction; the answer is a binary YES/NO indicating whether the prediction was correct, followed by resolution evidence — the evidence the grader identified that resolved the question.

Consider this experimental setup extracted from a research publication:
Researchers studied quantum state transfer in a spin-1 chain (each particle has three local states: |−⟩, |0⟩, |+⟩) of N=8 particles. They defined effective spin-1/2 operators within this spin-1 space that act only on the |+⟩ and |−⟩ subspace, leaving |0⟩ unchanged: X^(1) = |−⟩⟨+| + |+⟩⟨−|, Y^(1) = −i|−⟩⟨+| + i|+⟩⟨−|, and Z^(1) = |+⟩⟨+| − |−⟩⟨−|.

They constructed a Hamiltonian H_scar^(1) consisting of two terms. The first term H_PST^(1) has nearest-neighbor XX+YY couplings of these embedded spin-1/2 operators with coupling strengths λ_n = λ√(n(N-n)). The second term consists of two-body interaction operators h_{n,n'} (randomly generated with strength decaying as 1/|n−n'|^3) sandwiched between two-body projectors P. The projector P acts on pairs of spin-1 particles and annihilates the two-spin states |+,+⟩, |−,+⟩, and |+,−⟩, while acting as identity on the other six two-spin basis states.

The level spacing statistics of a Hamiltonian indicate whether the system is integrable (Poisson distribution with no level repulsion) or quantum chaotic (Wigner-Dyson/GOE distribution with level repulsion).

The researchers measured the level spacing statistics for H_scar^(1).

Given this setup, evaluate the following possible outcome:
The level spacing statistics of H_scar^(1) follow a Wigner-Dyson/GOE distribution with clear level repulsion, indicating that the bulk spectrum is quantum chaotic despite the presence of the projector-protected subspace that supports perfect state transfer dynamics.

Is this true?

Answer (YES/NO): YES